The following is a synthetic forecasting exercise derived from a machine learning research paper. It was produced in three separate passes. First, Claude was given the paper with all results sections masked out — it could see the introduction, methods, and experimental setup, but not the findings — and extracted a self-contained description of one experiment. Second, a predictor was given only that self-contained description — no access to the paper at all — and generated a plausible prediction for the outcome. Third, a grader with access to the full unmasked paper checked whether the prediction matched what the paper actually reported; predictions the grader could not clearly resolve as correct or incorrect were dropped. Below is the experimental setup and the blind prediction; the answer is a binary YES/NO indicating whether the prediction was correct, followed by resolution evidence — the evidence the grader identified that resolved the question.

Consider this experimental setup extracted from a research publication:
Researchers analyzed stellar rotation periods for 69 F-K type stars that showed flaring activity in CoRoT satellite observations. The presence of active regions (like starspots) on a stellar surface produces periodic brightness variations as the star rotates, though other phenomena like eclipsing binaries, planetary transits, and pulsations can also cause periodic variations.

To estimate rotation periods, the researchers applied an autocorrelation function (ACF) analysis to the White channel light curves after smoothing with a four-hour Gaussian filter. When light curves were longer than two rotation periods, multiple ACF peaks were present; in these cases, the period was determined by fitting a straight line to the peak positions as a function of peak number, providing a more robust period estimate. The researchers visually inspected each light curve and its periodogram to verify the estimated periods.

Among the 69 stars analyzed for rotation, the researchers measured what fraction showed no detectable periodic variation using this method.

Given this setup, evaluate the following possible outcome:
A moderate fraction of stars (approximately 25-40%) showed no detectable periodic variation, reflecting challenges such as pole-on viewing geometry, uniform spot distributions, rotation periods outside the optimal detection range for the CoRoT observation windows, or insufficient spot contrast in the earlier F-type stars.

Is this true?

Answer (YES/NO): NO